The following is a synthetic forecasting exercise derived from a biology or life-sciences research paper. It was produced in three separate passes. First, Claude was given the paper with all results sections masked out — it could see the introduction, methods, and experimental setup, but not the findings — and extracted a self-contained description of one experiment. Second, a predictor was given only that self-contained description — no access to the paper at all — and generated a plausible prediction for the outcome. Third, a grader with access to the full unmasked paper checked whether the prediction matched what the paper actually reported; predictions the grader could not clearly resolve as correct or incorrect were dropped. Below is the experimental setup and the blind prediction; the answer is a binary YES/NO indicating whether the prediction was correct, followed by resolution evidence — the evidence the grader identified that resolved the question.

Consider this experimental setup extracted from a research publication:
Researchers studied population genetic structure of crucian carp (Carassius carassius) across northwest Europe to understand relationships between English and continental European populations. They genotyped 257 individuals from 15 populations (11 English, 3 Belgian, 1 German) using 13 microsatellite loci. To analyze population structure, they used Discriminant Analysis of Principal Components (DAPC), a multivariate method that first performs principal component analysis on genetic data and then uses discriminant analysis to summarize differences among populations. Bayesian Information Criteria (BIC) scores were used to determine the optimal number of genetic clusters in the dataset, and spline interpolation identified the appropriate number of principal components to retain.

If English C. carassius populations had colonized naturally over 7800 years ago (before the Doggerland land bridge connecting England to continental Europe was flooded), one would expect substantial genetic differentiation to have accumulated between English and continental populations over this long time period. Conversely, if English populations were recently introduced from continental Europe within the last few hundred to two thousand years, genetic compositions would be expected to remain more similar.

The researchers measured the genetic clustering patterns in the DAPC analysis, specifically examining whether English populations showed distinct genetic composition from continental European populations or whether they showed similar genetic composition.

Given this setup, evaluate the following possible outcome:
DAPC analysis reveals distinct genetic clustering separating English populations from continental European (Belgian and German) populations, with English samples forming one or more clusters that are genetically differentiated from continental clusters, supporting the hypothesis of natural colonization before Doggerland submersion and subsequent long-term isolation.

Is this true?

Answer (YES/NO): NO